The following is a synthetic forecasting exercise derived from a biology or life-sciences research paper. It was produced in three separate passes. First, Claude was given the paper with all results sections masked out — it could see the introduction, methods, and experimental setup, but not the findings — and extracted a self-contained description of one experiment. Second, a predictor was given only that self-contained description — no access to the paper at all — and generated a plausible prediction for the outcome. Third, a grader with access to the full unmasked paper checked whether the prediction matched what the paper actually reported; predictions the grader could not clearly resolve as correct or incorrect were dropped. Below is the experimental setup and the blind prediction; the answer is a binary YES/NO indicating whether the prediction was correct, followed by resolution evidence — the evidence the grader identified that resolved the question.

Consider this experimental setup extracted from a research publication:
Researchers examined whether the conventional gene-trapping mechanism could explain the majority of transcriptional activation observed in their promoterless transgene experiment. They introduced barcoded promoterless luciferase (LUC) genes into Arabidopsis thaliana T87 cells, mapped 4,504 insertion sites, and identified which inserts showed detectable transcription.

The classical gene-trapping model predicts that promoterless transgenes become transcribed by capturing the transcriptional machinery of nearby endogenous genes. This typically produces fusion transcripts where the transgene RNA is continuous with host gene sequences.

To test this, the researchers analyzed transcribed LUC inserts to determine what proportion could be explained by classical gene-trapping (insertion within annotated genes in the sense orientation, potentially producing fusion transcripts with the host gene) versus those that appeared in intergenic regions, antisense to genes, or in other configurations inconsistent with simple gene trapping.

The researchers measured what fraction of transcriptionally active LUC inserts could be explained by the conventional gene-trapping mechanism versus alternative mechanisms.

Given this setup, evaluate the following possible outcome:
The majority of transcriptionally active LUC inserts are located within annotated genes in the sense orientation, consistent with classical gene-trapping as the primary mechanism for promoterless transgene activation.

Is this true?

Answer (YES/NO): NO